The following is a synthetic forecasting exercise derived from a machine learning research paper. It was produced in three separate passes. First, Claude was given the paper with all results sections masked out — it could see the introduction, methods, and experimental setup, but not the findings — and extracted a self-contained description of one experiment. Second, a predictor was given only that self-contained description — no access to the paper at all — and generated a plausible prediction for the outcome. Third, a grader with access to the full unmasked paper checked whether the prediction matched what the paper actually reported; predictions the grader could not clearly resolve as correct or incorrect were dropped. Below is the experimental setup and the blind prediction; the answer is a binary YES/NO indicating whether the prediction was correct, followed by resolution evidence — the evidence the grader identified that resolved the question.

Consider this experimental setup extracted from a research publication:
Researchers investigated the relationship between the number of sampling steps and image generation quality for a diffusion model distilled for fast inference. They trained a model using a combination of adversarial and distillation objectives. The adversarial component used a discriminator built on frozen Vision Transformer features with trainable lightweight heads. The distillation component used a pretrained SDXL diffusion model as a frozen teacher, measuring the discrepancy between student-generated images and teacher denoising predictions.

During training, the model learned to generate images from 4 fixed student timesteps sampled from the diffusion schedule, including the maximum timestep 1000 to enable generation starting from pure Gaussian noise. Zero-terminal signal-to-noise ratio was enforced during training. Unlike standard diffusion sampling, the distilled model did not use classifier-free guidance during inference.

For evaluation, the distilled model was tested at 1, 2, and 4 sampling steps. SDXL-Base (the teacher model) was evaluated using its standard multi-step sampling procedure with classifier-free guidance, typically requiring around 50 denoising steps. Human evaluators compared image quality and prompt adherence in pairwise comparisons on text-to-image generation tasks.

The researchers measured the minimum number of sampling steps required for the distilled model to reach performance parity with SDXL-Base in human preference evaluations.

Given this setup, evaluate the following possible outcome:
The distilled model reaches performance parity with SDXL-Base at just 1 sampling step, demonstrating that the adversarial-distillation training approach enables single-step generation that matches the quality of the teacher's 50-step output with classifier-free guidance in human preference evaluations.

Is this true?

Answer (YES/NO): NO